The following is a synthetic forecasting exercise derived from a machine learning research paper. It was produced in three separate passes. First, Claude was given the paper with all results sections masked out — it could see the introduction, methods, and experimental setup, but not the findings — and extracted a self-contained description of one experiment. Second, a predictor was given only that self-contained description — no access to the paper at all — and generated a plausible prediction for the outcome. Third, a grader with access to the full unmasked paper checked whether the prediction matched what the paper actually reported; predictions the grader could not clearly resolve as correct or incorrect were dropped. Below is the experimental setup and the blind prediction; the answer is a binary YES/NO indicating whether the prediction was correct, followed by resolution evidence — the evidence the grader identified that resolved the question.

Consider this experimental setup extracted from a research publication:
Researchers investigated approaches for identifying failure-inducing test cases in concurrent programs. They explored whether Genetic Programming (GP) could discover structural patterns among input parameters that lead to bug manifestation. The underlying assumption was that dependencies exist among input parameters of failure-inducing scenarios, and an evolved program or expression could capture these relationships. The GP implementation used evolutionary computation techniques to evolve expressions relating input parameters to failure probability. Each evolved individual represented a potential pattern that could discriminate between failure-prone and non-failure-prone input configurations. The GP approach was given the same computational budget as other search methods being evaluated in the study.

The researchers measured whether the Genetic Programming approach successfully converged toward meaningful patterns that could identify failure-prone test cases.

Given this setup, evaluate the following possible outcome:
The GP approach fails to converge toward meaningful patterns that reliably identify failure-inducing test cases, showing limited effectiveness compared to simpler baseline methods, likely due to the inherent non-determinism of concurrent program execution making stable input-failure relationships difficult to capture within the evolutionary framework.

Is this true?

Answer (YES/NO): NO